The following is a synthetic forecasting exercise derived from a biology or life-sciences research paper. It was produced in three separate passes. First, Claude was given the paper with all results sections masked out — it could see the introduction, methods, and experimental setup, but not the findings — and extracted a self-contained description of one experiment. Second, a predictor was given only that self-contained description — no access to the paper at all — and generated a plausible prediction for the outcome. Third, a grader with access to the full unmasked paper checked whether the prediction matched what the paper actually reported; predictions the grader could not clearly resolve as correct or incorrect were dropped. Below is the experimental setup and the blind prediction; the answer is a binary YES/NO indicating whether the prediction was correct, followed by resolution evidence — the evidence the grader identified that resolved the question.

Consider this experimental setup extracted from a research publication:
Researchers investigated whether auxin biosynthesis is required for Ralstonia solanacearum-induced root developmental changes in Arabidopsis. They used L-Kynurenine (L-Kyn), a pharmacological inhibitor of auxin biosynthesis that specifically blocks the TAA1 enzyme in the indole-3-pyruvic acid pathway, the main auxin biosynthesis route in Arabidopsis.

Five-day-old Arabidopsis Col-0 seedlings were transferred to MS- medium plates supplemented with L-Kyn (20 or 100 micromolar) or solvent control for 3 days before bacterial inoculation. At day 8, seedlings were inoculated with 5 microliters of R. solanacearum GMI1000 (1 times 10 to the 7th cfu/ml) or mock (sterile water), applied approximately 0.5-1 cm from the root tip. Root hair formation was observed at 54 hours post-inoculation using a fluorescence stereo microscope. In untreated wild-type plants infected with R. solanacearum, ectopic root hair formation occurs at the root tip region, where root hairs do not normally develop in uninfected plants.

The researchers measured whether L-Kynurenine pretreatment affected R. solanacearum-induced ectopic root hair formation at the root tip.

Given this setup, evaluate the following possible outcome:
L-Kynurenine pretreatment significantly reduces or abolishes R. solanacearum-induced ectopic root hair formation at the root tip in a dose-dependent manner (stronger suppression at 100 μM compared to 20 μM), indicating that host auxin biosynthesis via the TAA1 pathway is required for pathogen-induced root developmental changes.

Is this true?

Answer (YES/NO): NO